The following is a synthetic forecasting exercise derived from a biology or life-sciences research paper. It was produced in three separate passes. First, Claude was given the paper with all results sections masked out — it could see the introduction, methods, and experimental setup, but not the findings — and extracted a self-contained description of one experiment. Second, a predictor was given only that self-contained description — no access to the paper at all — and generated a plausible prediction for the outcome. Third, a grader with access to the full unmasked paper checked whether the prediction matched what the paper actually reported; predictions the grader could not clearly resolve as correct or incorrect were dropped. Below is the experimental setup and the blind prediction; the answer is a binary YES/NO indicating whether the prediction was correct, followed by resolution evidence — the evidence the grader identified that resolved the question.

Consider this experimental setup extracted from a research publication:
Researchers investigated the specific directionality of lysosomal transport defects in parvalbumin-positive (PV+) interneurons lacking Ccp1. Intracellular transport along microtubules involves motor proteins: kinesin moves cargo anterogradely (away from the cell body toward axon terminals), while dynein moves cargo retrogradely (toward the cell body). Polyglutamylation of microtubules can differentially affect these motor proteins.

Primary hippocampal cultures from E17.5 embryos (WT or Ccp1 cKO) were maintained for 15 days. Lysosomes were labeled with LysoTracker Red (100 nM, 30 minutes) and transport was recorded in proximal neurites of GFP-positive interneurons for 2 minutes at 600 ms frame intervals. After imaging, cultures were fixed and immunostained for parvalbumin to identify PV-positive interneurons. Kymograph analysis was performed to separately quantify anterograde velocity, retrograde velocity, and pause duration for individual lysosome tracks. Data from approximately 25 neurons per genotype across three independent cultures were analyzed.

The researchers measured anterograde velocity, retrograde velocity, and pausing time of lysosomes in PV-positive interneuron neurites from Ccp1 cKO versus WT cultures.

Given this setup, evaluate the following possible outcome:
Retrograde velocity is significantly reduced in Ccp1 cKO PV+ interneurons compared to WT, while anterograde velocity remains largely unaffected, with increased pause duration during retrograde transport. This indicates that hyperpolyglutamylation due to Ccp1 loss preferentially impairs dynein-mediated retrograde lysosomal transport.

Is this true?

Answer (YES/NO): NO